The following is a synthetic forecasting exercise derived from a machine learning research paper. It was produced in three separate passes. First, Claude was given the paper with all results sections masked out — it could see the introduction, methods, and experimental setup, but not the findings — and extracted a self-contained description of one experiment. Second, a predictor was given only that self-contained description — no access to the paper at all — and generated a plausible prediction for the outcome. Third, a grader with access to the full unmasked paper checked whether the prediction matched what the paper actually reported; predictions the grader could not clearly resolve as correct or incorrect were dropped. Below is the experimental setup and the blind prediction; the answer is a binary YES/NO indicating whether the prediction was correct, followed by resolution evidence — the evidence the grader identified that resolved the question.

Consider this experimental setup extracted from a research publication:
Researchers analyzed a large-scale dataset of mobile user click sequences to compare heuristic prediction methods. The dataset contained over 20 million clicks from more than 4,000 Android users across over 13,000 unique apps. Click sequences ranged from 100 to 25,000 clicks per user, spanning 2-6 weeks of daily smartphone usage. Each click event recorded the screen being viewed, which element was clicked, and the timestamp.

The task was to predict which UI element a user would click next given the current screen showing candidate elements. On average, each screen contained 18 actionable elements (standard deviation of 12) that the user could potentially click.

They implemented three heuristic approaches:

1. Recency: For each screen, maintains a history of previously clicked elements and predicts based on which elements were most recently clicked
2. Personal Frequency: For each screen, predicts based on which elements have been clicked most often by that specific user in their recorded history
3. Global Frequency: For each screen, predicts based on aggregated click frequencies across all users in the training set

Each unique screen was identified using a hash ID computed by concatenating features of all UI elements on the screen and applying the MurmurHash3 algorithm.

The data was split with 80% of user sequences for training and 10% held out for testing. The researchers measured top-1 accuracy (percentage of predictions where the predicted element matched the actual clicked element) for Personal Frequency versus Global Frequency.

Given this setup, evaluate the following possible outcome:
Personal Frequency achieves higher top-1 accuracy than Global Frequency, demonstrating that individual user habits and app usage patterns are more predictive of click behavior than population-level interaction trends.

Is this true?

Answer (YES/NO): YES